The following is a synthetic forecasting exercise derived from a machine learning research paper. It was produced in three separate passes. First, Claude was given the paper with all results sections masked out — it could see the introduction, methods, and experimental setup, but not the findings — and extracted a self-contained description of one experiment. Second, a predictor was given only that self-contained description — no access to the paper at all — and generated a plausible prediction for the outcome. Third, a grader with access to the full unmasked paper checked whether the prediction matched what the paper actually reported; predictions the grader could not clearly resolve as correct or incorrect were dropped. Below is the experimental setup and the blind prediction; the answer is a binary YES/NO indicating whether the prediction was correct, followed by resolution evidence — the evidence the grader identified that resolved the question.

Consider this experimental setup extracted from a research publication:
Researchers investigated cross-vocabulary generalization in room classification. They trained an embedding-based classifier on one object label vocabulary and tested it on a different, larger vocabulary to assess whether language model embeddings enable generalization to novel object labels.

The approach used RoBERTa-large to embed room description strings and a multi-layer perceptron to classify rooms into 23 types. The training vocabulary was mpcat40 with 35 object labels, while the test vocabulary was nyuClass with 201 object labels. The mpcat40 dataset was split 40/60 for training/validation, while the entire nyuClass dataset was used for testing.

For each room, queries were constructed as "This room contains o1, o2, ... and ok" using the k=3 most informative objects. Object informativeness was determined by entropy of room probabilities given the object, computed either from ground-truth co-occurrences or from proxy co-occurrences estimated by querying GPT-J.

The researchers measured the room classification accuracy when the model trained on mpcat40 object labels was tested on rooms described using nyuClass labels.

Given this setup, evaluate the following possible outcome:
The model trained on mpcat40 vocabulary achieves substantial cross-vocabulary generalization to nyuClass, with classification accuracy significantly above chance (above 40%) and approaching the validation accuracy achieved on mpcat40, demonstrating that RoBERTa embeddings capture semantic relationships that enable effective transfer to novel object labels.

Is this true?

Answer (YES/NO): YES